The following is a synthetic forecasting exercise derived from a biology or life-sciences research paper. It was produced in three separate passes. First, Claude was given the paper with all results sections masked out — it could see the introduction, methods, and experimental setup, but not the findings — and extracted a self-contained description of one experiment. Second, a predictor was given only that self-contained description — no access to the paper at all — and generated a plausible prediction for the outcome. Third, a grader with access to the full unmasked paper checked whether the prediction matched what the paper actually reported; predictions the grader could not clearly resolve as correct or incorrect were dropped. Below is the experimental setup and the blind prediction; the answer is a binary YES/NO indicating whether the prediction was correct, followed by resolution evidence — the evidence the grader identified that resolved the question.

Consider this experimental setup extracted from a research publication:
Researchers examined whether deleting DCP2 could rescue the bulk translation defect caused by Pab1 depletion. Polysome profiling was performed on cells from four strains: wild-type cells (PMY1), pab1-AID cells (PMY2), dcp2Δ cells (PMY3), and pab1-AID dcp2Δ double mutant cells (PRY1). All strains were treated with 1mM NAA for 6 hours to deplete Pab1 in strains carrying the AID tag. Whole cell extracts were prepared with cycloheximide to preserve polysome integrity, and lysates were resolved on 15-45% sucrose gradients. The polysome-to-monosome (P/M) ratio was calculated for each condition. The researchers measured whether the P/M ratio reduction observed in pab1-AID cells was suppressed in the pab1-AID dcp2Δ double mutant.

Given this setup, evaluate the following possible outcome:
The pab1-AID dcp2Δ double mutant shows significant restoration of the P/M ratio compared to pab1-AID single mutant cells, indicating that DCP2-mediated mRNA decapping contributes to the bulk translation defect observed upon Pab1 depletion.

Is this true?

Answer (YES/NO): YES